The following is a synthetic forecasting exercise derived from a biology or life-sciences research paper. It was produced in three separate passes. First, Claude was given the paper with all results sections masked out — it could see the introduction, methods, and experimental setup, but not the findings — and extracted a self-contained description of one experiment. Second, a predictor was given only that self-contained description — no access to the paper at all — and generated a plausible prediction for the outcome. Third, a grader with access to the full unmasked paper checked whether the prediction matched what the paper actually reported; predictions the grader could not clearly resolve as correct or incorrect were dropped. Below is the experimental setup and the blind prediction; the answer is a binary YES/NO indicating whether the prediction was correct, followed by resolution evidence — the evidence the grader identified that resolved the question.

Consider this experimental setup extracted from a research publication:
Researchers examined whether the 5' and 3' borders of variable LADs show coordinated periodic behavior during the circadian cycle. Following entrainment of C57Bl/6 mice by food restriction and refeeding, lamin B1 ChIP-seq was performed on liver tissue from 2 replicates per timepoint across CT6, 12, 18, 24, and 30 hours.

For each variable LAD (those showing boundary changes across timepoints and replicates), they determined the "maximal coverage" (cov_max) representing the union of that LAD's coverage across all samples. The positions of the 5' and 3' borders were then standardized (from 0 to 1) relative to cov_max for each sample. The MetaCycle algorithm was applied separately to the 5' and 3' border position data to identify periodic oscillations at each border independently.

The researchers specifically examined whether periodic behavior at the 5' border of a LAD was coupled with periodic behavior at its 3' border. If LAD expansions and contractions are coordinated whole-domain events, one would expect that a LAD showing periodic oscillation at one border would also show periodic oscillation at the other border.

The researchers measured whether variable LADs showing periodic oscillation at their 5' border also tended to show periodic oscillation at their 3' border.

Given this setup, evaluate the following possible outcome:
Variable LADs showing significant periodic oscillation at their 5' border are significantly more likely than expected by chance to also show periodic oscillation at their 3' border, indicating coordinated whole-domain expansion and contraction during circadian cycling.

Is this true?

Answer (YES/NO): NO